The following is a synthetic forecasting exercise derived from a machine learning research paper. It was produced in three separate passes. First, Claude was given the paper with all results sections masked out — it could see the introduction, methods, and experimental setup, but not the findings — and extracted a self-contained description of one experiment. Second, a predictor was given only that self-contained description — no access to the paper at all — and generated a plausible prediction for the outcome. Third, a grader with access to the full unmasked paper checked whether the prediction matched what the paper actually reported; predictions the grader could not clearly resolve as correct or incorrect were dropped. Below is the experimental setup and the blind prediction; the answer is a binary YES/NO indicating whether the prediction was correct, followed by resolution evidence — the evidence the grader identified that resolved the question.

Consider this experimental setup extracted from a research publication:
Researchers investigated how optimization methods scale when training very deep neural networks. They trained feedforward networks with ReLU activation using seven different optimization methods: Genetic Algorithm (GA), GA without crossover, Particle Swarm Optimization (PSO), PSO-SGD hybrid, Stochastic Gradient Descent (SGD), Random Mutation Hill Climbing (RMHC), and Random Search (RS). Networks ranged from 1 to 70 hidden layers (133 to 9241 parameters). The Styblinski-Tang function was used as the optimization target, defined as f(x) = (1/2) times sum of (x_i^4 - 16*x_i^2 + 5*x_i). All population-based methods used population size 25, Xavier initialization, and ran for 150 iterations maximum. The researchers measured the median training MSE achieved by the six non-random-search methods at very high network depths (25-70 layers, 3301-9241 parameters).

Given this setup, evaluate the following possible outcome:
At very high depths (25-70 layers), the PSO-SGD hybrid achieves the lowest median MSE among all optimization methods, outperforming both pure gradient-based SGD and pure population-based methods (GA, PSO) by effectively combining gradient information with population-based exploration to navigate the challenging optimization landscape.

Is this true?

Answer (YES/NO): NO